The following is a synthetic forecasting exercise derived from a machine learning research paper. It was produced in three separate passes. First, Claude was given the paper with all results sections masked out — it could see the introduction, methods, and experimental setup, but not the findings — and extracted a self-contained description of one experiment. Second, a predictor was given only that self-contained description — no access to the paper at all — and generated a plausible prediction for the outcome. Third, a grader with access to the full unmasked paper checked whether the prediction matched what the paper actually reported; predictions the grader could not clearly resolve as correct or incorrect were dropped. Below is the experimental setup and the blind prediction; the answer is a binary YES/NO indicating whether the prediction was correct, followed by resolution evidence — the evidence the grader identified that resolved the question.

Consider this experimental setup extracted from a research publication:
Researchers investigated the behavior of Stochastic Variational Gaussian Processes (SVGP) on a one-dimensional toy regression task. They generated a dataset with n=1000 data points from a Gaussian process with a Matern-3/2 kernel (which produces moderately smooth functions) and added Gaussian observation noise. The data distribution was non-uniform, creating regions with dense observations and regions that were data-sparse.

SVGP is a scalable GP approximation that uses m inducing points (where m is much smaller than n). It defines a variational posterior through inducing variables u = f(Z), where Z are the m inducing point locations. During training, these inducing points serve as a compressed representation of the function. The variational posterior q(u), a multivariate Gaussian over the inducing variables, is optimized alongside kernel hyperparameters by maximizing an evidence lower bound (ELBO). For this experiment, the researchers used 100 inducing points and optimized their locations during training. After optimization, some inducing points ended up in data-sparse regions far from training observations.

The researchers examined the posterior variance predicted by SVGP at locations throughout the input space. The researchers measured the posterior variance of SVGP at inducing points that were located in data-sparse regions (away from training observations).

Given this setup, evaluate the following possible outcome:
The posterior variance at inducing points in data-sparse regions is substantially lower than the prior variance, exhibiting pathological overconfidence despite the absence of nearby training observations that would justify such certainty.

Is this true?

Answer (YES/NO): YES